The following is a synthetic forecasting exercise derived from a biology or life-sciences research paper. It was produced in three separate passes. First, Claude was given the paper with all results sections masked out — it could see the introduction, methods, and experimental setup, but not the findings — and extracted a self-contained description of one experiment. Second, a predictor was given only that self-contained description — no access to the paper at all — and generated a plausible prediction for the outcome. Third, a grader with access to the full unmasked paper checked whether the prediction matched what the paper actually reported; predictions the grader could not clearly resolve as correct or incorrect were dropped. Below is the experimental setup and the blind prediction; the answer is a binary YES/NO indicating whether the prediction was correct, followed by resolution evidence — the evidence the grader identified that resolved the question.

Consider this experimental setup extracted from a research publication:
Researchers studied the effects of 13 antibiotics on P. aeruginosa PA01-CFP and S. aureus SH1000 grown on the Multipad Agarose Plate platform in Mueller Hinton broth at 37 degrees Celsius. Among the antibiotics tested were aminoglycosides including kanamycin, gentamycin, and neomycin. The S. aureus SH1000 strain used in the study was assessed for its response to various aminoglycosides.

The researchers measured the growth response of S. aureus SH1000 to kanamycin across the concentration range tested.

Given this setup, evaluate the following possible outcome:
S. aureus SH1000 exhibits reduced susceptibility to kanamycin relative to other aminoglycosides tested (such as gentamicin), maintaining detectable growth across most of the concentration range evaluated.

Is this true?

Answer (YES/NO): YES